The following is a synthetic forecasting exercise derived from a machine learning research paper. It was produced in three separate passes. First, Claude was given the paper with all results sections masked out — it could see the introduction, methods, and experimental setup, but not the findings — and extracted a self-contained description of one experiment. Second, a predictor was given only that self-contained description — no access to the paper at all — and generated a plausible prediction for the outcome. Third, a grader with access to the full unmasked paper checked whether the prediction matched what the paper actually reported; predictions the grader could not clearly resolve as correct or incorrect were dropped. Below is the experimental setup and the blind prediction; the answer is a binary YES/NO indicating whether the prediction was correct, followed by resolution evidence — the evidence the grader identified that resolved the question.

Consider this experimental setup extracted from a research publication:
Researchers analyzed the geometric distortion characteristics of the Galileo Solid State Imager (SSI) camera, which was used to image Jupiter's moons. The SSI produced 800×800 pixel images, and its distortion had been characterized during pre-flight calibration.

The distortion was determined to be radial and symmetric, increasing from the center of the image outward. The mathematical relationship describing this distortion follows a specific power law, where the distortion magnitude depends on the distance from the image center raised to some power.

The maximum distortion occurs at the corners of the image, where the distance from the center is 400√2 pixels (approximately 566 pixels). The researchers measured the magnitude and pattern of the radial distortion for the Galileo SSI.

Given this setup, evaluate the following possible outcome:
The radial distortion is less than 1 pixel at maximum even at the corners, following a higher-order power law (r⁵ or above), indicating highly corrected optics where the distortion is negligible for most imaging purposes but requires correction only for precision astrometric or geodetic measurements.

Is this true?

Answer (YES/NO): NO